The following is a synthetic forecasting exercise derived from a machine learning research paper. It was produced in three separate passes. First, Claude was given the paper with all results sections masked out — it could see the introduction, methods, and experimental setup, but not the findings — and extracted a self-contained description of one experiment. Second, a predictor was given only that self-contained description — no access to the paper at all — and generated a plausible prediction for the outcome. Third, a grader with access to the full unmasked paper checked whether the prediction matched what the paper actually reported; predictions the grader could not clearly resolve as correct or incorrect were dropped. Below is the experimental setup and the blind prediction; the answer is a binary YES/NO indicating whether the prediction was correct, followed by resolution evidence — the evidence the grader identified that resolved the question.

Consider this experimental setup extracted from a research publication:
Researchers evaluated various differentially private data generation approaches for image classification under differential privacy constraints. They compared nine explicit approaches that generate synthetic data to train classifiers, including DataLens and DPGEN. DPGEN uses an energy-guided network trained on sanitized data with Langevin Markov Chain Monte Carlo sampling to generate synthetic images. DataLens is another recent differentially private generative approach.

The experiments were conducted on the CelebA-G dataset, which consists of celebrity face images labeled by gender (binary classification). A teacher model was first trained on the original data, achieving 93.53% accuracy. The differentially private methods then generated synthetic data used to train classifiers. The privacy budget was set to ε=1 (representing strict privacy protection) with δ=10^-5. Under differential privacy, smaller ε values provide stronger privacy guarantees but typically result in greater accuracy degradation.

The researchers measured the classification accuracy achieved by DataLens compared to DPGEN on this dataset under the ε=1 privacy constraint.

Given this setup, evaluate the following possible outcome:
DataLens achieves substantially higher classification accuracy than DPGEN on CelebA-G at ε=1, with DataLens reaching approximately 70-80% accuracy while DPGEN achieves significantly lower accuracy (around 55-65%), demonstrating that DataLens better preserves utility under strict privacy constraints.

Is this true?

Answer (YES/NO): NO